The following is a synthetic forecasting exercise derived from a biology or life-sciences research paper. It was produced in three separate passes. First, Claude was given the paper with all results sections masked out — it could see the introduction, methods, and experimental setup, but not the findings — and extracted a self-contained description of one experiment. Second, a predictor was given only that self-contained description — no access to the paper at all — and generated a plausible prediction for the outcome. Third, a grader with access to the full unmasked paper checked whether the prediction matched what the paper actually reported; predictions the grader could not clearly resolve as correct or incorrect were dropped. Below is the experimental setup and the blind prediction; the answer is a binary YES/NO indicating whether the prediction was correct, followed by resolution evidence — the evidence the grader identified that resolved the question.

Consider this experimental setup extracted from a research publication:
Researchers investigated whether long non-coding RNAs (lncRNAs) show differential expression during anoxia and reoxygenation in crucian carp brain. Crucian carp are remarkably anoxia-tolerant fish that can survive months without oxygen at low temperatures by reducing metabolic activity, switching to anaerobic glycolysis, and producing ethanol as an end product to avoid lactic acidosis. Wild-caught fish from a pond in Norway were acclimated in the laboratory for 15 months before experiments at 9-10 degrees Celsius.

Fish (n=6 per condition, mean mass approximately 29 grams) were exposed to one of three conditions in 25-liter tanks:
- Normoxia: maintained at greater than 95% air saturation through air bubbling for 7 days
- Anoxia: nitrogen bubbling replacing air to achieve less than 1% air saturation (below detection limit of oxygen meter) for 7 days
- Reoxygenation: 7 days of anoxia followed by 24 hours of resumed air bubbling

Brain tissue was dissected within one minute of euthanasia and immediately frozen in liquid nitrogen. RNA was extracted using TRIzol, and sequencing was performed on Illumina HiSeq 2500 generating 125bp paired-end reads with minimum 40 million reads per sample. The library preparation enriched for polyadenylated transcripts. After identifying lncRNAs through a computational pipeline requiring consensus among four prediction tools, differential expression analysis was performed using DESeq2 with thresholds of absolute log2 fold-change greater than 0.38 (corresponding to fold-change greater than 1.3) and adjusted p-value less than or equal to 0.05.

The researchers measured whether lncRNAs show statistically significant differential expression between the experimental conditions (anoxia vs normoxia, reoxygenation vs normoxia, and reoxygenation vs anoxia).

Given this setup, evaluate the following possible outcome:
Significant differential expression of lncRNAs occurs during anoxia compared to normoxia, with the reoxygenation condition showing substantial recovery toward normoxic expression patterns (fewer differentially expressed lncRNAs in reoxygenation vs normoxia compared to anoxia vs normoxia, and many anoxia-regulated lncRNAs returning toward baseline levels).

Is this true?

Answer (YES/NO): NO